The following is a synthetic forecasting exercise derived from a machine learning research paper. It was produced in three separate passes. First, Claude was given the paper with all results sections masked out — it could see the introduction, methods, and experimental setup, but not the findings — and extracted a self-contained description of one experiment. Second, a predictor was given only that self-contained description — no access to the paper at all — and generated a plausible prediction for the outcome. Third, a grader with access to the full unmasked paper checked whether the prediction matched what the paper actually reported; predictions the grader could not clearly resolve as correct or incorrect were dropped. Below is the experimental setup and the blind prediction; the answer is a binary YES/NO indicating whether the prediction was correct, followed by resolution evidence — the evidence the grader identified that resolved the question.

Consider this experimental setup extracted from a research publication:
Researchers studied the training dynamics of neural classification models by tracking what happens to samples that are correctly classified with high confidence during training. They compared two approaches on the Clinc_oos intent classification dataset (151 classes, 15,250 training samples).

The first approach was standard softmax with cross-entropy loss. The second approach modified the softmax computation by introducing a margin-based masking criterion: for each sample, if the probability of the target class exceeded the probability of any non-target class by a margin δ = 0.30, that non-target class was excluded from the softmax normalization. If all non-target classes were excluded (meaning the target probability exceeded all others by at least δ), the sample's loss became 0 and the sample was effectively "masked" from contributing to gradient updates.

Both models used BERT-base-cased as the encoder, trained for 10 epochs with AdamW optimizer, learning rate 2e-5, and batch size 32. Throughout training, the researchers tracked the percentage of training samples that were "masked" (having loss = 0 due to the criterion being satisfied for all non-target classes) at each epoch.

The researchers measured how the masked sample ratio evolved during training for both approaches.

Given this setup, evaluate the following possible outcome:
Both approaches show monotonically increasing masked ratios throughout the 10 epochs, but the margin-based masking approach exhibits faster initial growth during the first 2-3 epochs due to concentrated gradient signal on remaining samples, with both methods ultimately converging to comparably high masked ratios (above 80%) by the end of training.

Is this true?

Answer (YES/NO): NO